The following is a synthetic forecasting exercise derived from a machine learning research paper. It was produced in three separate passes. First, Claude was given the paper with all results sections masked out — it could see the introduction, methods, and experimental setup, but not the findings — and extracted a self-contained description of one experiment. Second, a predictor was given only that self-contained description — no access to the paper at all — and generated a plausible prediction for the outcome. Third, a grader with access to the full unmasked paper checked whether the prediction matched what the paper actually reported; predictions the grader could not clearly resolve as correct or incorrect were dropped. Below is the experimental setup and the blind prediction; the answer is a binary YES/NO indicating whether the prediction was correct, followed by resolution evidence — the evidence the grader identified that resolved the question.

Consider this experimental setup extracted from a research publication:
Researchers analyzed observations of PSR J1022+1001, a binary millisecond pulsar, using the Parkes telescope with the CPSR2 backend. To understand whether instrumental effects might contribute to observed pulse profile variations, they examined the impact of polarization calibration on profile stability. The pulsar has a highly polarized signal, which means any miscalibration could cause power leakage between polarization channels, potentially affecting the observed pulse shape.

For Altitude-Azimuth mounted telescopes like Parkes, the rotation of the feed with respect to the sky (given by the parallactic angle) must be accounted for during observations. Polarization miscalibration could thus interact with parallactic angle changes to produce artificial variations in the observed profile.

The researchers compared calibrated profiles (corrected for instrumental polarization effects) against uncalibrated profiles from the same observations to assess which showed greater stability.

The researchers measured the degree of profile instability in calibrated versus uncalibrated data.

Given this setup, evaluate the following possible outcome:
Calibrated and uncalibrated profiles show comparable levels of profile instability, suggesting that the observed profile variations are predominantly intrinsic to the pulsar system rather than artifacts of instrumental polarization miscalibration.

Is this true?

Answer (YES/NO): YES